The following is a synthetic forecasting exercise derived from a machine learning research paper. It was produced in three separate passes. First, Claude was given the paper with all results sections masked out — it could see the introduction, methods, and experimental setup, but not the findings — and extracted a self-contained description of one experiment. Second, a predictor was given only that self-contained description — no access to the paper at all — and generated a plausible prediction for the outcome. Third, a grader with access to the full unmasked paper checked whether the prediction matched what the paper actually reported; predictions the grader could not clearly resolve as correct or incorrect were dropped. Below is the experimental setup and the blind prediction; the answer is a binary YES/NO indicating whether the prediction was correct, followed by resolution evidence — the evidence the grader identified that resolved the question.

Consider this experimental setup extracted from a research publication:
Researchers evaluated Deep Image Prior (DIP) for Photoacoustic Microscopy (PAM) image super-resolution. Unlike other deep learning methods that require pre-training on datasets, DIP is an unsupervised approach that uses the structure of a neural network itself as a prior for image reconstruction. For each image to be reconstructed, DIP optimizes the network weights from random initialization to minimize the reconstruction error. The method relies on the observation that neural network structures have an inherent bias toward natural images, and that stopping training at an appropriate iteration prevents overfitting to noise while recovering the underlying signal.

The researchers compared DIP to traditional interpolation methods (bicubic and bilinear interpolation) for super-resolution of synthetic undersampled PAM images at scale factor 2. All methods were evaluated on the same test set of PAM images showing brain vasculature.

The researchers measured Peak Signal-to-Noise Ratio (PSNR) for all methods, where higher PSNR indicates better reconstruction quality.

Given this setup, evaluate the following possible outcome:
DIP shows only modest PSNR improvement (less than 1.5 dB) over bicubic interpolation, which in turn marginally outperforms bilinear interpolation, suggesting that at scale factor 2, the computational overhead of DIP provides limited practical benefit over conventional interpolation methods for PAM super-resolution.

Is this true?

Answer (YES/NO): NO